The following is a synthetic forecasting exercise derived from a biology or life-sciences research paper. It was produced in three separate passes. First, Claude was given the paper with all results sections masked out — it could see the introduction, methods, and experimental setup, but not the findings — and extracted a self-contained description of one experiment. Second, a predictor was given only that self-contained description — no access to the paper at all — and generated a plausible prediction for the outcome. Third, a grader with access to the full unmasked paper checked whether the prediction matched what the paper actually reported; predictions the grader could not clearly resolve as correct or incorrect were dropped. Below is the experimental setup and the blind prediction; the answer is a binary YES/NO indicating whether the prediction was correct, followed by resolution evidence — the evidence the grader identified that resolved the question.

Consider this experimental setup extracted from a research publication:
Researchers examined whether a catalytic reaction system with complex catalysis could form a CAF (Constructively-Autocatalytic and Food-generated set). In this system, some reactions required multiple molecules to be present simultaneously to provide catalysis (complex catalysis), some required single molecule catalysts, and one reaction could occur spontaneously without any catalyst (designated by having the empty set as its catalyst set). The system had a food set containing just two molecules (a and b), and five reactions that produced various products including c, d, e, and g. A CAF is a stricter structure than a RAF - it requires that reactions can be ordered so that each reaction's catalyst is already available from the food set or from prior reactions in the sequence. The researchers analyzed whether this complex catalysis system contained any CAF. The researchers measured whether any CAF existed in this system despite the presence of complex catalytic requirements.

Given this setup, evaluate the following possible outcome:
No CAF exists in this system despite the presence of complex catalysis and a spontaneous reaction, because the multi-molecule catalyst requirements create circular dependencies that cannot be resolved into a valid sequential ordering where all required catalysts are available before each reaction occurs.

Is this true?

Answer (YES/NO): YES